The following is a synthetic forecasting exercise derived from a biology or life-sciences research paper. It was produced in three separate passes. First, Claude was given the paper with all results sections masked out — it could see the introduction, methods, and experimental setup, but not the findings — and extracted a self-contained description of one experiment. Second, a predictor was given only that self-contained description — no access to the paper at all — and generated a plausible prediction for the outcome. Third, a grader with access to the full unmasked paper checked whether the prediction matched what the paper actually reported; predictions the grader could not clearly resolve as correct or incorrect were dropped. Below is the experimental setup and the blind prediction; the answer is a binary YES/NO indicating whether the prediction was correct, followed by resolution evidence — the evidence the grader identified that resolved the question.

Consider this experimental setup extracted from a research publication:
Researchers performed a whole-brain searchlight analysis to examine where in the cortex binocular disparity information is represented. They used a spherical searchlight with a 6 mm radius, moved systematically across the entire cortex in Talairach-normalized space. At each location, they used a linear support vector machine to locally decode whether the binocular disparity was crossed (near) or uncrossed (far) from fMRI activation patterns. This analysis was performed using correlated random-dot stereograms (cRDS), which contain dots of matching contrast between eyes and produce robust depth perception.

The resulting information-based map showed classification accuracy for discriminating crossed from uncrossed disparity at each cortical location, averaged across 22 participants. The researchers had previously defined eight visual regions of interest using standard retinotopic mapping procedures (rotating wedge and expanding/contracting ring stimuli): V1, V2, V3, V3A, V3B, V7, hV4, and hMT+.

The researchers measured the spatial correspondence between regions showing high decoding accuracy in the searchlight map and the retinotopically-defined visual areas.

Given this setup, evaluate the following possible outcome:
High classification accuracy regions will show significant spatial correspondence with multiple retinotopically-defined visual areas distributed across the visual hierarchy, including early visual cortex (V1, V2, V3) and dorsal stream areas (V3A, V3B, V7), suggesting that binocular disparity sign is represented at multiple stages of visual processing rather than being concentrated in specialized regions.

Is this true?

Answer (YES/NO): YES